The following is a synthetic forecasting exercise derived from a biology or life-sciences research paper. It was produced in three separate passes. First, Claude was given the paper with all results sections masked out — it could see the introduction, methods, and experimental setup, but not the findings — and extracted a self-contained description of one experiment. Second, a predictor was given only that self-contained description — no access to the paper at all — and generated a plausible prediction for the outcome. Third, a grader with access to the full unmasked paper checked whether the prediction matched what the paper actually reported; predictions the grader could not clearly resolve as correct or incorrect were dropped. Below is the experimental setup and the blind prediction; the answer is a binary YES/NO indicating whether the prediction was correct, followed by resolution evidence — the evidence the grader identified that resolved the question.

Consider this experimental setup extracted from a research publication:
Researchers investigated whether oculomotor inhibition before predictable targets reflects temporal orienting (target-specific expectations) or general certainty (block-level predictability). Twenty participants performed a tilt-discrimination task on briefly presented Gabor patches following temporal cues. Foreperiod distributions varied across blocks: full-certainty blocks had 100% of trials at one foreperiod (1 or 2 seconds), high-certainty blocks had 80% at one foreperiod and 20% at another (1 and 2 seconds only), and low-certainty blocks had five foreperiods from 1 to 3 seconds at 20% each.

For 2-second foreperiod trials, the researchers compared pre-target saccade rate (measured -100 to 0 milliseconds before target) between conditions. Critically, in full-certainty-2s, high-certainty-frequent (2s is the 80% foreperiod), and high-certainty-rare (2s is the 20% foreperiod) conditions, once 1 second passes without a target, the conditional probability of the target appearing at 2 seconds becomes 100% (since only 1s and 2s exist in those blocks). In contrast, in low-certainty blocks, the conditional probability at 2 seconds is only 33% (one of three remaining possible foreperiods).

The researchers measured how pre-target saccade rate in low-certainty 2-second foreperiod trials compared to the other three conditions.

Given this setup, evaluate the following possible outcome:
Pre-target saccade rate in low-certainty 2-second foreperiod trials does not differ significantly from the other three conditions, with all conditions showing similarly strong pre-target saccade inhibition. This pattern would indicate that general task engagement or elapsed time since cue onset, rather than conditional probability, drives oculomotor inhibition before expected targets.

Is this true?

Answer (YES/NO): NO